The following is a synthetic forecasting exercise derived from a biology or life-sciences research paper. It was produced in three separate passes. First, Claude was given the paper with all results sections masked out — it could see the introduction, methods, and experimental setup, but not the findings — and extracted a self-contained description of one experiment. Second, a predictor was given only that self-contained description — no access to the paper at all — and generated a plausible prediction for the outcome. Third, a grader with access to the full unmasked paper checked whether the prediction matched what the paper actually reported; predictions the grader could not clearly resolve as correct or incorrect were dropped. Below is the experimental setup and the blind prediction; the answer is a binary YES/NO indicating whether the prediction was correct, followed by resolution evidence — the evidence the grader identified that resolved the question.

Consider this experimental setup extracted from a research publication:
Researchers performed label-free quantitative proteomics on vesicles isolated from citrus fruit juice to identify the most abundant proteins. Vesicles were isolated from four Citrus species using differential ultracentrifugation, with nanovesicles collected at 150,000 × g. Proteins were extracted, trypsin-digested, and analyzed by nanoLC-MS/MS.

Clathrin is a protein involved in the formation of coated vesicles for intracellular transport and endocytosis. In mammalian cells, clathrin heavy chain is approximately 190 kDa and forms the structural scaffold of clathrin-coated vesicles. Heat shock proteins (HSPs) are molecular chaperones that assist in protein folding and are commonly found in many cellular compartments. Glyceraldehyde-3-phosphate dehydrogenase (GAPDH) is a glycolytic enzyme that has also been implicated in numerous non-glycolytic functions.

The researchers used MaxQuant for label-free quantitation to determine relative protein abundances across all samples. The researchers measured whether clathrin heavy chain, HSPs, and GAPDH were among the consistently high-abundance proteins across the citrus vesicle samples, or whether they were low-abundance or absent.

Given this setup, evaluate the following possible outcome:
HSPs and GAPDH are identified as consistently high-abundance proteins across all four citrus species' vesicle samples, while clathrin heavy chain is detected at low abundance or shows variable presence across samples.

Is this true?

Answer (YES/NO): NO